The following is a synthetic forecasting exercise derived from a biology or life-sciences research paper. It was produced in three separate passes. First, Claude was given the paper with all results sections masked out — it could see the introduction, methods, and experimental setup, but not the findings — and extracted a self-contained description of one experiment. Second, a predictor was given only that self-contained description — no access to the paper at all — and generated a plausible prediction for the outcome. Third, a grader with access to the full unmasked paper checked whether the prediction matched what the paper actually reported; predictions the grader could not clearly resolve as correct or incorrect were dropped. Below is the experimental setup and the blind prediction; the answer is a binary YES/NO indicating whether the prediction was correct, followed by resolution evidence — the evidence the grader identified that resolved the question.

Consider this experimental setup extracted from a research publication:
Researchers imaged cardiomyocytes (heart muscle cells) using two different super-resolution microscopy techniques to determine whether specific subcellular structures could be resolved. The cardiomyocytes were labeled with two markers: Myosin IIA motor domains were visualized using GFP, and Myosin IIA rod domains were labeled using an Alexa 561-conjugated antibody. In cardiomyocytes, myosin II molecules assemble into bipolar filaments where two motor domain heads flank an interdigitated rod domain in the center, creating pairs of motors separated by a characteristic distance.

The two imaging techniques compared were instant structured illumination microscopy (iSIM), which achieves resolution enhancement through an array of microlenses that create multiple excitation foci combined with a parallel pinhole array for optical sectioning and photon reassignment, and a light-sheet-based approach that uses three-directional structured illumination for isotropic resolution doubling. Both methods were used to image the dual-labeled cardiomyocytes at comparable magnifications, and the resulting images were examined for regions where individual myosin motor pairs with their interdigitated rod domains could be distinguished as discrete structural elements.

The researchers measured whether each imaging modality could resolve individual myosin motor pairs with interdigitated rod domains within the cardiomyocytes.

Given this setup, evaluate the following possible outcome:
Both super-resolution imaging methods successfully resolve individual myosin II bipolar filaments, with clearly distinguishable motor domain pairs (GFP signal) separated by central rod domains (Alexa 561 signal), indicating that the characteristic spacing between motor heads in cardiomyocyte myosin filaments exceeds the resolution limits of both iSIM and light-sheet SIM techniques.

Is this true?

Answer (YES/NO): YES